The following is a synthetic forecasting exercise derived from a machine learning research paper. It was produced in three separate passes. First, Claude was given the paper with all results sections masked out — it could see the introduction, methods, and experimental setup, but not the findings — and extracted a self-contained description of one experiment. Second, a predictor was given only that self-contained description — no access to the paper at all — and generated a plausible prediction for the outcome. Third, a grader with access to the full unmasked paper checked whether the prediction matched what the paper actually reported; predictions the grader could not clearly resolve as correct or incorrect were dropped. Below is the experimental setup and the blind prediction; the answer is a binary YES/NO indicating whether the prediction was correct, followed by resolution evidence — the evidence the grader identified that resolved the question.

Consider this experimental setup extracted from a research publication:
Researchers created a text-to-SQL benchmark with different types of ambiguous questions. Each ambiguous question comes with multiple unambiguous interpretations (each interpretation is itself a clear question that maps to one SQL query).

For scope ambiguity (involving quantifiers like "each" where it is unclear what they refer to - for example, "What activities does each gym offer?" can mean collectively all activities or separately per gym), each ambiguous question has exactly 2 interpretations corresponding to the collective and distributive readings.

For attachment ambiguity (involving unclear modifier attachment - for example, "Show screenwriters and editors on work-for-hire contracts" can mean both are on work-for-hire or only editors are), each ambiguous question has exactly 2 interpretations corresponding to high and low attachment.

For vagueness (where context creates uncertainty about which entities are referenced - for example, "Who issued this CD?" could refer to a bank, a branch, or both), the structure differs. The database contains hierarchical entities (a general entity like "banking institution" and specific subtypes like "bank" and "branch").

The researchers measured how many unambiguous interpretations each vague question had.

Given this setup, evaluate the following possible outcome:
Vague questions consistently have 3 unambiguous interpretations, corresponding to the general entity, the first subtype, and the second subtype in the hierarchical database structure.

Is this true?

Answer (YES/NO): NO